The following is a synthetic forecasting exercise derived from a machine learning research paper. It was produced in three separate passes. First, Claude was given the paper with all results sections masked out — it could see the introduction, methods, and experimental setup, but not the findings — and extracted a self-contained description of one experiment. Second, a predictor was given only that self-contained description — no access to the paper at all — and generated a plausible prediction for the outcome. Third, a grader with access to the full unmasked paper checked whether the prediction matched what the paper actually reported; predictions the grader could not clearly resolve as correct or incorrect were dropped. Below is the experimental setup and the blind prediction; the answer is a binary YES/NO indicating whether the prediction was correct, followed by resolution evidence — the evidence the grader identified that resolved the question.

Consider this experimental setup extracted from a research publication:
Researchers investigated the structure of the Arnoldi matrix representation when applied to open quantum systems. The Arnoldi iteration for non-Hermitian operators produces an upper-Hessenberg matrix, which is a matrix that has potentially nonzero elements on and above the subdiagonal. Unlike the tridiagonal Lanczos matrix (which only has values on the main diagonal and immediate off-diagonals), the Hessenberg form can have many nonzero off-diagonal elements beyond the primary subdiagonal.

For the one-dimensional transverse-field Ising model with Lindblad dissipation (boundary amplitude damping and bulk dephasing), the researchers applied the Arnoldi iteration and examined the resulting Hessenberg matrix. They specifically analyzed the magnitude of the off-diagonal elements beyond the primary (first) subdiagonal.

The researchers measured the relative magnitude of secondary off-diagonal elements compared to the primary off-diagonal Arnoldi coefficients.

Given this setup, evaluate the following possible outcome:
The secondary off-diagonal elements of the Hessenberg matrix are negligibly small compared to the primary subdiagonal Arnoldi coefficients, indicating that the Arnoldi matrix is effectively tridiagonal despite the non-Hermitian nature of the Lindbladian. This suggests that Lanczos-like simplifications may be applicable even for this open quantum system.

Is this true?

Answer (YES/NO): NO